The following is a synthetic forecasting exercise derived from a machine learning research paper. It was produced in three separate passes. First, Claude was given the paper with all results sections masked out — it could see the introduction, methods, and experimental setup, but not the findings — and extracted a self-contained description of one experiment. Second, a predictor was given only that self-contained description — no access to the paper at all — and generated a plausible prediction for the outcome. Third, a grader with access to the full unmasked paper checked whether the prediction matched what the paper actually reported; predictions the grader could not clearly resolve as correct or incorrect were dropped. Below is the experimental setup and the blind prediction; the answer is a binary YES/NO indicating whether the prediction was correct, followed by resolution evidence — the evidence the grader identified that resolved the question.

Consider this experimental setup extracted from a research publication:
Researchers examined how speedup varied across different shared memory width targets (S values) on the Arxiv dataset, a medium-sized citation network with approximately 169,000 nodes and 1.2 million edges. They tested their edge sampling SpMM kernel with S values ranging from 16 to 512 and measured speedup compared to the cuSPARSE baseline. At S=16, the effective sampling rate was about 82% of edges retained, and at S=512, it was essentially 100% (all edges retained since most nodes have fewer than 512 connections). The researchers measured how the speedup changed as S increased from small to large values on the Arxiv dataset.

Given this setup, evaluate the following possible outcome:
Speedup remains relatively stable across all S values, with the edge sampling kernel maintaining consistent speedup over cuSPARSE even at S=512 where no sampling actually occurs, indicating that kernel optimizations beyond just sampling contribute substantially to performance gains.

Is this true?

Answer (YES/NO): NO